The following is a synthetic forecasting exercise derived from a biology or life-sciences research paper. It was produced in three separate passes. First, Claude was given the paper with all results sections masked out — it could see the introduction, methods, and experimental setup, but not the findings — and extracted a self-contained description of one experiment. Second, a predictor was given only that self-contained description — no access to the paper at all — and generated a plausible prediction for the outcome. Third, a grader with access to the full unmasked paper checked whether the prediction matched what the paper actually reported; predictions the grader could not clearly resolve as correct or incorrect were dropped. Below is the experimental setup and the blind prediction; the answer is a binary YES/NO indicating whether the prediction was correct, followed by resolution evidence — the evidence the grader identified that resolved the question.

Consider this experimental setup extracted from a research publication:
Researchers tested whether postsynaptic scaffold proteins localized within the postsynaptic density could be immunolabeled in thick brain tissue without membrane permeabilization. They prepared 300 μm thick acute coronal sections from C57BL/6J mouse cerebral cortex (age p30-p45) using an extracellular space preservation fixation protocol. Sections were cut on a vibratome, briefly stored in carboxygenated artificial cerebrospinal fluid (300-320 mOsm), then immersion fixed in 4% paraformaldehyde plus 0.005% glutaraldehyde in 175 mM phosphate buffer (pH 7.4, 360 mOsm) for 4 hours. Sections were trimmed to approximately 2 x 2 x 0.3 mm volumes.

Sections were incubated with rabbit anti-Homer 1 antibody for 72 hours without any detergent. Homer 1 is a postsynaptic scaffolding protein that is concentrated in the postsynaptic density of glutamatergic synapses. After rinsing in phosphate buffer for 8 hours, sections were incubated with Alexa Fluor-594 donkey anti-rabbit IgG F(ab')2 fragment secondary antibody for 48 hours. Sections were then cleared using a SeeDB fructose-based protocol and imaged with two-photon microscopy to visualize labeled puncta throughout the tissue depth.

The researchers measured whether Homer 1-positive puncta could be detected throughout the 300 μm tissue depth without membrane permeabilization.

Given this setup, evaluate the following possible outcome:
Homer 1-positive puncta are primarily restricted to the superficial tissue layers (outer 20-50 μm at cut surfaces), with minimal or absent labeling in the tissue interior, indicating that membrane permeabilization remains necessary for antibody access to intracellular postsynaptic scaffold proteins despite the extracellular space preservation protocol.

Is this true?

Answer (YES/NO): NO